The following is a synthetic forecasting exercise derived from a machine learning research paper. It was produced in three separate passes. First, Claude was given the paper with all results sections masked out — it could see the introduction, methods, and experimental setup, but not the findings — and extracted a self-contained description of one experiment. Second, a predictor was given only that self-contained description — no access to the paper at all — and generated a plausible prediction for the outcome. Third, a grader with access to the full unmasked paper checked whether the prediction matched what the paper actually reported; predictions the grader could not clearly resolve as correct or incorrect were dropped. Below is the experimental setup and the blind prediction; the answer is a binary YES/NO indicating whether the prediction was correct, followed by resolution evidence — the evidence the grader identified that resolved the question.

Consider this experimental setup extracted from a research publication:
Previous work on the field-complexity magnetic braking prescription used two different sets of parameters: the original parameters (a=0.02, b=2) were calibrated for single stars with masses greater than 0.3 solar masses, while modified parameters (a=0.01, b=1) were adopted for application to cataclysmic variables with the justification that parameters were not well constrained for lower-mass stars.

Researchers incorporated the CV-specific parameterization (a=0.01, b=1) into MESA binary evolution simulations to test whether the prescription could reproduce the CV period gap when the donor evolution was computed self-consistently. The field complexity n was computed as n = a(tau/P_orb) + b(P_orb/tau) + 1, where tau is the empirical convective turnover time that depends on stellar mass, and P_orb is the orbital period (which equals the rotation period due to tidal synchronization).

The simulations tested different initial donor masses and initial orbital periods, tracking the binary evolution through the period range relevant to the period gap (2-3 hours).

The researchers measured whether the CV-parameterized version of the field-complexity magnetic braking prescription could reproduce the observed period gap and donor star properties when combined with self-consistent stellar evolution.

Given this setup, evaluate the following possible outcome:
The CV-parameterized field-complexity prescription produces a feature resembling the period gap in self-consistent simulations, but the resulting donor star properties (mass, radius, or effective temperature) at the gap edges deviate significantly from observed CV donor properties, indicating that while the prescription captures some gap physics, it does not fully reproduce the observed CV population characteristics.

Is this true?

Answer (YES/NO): NO